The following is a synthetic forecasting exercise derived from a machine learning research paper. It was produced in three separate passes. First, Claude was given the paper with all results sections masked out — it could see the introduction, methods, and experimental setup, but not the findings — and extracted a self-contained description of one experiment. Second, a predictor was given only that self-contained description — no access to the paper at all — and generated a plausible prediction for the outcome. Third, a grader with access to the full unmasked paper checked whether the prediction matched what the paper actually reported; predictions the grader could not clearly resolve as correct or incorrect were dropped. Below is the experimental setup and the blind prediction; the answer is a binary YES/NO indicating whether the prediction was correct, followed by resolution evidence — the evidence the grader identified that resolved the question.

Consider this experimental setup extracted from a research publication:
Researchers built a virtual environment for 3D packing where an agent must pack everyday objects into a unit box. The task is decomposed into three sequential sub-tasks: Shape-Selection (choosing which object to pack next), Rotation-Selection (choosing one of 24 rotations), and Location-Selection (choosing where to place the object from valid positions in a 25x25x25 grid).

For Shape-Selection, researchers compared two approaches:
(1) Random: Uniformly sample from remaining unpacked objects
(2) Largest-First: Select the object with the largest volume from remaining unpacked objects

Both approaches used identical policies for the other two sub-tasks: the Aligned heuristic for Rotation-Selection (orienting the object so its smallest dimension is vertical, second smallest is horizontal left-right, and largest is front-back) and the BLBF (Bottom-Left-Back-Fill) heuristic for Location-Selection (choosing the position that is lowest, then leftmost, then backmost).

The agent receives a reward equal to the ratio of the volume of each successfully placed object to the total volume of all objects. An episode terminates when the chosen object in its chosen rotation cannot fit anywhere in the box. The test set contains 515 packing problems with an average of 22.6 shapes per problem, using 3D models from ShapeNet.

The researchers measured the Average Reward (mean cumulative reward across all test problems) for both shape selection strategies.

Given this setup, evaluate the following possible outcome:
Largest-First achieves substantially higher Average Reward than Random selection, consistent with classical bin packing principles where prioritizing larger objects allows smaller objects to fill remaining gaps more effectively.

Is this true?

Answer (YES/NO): YES